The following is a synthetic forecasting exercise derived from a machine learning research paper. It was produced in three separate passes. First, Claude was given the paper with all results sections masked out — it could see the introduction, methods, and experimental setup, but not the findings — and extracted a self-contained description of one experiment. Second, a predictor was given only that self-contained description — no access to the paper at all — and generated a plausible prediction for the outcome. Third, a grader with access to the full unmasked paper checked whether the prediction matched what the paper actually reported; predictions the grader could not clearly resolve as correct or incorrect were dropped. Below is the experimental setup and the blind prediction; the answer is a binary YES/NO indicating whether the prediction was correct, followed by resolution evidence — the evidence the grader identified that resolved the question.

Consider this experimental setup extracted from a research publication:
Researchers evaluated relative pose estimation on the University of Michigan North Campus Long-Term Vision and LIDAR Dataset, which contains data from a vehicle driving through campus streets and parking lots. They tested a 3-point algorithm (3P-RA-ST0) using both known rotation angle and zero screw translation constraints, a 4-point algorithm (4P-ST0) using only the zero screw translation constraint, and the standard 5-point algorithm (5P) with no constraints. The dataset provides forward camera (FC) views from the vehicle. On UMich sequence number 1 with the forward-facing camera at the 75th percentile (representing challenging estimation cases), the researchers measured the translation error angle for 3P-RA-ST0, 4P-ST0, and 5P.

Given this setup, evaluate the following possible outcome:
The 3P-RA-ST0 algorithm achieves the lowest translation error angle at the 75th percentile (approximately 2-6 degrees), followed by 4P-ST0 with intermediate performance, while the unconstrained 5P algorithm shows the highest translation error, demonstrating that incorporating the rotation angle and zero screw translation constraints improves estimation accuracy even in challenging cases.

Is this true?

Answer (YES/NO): NO